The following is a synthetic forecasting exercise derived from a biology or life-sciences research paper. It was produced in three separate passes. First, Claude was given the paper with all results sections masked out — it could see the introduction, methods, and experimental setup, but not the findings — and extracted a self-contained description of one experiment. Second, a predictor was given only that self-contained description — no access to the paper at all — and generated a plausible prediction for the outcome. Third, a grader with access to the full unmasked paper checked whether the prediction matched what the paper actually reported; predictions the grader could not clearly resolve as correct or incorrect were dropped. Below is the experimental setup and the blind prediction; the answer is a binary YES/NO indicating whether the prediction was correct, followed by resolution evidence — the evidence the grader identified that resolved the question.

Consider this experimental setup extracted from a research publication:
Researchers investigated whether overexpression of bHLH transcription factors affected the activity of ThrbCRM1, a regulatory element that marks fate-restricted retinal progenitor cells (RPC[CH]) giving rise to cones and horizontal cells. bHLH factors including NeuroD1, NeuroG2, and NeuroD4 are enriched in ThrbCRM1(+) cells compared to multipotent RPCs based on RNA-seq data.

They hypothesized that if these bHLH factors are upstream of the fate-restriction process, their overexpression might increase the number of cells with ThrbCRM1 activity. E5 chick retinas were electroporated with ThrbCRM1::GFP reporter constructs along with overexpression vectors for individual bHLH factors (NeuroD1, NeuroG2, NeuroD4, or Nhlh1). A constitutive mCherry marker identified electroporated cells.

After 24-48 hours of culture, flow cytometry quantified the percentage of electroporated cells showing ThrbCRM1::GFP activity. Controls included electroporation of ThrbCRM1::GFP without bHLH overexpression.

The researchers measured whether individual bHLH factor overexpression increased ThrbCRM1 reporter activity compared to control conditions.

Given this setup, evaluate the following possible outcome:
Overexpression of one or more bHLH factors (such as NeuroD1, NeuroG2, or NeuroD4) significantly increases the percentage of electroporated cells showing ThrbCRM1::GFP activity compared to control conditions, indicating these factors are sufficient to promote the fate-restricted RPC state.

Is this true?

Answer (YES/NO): NO